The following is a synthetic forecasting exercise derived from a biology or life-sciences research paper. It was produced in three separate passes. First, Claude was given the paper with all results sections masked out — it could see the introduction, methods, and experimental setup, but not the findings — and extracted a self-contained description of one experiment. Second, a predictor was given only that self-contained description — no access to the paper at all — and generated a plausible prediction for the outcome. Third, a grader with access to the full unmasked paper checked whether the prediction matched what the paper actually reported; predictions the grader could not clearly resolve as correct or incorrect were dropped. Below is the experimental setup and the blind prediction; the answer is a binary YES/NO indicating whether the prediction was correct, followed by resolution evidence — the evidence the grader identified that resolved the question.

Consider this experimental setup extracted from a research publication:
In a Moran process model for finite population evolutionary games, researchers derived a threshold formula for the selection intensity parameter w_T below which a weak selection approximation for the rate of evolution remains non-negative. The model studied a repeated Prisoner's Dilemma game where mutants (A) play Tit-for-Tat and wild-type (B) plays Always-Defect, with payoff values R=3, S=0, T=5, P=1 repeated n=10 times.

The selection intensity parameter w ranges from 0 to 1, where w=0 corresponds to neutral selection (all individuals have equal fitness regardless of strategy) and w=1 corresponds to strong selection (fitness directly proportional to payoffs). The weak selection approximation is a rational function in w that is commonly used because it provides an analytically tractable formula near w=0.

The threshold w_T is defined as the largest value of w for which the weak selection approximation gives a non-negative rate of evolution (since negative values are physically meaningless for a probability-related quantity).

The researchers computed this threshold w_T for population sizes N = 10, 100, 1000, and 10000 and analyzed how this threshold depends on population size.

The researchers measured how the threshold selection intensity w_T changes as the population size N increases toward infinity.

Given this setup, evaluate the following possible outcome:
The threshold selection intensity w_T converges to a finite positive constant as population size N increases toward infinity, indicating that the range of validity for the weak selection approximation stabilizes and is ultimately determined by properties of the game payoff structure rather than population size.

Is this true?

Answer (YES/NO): NO